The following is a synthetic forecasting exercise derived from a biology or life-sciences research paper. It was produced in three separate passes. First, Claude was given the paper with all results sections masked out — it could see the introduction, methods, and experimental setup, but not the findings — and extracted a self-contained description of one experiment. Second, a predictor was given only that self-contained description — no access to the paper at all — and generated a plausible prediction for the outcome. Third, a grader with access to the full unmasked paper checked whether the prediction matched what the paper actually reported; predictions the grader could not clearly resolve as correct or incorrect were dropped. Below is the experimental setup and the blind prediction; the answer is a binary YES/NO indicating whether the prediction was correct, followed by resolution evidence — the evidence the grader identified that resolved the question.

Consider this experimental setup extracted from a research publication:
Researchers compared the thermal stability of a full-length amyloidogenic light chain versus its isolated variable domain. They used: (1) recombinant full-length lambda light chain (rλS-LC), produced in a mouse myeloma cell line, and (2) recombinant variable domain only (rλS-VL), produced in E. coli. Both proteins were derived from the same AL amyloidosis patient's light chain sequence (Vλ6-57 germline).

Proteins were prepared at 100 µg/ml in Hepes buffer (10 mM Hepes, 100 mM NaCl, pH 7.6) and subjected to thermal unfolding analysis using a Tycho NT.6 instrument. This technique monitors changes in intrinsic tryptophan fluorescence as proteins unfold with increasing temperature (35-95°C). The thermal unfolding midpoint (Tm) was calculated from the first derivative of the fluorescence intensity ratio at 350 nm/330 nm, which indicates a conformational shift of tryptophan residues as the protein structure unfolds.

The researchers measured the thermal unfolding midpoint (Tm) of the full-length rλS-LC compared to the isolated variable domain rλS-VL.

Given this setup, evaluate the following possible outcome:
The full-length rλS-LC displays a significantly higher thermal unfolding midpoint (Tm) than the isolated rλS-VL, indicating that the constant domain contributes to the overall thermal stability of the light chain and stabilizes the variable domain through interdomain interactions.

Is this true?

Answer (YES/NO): YES